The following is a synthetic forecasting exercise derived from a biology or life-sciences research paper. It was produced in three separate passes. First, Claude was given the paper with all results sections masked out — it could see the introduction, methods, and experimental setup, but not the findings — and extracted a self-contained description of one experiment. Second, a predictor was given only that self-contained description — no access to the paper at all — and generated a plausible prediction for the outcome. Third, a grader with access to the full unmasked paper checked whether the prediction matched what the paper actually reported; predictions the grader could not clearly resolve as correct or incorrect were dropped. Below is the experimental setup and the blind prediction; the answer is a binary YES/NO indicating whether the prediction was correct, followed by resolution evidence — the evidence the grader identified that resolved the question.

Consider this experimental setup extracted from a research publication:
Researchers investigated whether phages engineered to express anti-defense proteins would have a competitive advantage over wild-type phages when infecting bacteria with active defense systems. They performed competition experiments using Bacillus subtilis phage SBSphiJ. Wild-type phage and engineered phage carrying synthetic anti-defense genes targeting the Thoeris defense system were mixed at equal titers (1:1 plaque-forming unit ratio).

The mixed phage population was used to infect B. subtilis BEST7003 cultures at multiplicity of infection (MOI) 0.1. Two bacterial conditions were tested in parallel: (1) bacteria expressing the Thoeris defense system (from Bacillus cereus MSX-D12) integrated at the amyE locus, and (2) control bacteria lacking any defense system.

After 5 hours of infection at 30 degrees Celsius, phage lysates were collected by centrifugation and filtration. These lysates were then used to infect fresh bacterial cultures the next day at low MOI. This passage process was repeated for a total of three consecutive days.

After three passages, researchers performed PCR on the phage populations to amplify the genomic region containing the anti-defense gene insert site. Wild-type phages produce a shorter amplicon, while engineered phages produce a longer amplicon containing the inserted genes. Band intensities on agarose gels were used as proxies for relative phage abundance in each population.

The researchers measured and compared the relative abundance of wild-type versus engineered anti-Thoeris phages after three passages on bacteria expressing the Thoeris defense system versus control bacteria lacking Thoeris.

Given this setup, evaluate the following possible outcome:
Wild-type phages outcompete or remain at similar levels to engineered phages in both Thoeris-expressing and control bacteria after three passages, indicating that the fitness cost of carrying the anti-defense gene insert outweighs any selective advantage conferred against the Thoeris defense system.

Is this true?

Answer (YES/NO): NO